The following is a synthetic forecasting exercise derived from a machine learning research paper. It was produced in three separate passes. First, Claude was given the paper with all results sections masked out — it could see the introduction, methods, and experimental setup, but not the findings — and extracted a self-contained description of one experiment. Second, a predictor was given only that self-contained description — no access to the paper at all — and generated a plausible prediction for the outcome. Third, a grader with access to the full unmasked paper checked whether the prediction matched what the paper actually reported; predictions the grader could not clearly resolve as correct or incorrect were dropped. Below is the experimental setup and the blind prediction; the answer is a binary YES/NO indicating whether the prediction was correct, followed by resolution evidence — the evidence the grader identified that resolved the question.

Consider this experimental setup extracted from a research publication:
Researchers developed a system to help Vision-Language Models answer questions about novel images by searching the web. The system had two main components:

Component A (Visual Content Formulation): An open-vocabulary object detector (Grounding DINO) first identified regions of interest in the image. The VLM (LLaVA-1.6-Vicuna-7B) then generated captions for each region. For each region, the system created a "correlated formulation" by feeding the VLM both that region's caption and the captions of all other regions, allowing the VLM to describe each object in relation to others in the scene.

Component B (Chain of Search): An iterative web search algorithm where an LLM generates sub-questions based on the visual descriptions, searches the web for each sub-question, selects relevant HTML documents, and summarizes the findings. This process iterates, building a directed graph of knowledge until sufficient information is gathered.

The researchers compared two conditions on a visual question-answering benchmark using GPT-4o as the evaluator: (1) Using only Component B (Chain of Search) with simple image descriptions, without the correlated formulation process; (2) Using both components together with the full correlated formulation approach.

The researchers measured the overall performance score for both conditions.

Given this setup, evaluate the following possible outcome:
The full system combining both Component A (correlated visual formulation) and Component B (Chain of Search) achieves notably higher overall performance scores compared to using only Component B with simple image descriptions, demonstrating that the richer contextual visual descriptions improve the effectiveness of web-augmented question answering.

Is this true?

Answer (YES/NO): YES